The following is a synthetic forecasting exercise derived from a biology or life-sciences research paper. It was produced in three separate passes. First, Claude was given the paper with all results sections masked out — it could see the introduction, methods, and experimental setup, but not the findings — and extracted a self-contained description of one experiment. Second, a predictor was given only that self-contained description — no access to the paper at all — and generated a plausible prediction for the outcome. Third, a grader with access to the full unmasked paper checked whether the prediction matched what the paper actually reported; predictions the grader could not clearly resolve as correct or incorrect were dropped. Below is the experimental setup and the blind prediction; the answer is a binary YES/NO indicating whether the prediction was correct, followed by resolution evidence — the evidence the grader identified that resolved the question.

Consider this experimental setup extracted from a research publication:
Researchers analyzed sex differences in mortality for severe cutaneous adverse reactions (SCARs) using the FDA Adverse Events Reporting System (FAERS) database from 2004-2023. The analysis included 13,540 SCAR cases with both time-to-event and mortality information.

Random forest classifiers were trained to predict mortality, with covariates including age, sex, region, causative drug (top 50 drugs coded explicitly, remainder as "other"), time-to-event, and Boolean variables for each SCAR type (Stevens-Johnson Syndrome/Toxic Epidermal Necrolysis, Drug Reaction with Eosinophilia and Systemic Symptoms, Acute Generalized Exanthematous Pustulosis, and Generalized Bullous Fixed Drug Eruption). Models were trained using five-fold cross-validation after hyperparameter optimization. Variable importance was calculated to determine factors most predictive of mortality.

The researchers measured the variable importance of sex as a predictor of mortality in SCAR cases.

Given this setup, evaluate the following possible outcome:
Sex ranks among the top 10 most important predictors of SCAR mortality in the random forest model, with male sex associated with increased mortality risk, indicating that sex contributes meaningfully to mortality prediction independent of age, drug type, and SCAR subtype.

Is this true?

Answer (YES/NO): NO